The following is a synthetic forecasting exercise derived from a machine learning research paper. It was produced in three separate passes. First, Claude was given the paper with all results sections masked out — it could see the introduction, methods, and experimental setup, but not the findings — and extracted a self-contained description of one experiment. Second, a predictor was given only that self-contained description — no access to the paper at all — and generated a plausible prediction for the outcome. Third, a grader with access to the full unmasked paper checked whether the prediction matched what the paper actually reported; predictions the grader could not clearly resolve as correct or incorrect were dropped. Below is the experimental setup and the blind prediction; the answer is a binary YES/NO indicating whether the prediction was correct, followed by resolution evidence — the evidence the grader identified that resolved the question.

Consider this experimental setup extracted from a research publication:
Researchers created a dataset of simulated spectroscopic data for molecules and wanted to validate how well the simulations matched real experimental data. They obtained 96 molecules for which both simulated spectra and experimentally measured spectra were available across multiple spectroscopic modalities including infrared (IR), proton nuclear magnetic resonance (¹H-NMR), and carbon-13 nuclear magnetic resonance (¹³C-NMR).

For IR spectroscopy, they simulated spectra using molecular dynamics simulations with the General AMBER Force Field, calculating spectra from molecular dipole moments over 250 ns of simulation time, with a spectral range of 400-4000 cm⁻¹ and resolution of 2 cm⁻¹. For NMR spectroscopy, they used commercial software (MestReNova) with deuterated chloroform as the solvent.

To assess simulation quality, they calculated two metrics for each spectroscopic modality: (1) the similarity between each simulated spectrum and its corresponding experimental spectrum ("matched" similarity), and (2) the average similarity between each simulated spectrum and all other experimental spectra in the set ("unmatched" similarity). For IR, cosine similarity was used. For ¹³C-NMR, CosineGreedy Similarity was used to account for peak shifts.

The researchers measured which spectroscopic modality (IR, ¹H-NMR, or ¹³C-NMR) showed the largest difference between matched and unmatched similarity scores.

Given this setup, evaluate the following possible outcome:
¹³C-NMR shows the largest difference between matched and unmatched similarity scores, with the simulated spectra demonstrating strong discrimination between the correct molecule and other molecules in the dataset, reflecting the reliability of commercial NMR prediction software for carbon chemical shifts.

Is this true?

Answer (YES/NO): YES